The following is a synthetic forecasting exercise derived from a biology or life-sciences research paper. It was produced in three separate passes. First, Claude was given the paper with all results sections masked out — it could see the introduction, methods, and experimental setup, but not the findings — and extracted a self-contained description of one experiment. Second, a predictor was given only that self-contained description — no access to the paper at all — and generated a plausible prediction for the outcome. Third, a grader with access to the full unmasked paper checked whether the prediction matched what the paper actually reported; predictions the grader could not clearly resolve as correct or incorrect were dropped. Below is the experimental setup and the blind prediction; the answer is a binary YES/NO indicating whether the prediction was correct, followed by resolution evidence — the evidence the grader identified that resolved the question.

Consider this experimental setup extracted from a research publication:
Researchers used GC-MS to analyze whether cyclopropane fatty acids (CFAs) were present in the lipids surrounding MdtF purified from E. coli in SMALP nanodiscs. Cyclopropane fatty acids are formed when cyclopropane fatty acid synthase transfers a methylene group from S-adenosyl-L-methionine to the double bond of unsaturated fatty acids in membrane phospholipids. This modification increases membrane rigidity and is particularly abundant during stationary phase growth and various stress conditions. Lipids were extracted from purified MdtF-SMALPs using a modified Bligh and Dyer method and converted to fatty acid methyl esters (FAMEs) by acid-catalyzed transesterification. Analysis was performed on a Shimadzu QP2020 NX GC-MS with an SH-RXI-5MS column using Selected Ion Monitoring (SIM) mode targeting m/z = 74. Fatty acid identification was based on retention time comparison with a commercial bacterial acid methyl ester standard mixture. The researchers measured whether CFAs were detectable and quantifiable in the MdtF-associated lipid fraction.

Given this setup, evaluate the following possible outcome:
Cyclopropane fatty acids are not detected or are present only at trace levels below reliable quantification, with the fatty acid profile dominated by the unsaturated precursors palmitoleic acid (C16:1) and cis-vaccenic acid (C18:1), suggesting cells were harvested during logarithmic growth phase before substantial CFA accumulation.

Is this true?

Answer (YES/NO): NO